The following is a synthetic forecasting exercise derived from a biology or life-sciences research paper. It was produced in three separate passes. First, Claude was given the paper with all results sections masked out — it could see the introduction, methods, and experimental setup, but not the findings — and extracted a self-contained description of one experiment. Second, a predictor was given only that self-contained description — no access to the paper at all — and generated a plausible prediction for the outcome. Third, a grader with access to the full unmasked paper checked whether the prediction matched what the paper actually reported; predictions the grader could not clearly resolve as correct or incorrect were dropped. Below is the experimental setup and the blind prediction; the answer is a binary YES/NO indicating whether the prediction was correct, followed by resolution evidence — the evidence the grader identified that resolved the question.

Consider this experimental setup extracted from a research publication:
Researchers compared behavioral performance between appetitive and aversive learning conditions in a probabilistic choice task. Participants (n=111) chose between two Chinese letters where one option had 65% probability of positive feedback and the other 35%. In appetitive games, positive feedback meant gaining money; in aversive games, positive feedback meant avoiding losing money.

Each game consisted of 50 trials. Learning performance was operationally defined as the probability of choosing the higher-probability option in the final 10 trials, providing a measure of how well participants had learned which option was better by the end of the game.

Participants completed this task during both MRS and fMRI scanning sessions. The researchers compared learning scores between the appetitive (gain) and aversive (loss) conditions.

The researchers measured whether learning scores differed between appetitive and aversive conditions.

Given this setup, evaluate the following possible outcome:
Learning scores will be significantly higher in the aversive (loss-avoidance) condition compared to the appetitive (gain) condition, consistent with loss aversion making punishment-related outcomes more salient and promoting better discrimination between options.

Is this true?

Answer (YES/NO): NO